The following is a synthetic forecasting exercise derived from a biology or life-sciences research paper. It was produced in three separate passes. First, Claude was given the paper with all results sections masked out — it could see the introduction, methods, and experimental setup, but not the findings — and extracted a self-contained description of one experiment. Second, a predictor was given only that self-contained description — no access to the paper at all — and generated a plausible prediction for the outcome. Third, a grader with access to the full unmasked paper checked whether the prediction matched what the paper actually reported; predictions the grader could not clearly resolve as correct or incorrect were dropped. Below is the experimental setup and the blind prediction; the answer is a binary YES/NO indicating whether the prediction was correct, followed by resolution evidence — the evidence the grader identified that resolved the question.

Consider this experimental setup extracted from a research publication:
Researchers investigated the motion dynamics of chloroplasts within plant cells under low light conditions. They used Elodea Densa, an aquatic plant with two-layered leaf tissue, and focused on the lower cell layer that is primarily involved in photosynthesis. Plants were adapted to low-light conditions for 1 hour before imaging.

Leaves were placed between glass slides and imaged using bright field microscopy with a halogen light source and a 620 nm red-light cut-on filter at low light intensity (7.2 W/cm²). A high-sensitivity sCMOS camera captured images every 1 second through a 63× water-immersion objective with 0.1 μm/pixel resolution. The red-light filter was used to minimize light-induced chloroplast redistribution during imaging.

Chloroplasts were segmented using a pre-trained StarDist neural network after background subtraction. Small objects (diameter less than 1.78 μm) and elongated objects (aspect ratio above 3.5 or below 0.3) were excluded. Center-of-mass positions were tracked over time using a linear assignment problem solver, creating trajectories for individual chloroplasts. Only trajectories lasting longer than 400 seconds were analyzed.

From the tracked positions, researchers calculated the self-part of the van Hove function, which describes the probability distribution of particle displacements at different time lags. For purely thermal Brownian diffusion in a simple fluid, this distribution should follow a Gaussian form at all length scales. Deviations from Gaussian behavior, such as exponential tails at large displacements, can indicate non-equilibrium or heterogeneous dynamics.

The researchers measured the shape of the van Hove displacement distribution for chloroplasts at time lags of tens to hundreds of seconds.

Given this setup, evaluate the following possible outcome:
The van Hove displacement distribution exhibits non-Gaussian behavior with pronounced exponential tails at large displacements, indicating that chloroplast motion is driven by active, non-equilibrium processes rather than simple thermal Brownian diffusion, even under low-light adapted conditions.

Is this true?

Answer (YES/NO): YES